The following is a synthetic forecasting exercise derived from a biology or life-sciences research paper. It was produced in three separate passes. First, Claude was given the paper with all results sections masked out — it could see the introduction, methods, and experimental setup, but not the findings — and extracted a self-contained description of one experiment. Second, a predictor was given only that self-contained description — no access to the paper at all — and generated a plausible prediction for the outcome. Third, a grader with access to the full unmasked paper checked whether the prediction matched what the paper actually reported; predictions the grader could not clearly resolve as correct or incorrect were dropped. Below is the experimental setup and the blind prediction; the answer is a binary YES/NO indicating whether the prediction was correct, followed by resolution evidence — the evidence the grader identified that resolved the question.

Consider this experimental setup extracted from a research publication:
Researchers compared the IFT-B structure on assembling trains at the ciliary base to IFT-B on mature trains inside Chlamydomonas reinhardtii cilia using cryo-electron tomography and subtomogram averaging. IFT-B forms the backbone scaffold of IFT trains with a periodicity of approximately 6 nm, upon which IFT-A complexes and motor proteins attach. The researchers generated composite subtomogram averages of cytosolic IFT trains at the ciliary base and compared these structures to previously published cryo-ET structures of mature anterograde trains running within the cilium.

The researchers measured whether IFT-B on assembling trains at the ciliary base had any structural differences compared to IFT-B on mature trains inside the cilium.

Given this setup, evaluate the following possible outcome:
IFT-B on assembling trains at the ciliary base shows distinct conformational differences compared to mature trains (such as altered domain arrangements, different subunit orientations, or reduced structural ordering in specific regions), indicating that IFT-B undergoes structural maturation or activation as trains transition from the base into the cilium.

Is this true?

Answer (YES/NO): YES